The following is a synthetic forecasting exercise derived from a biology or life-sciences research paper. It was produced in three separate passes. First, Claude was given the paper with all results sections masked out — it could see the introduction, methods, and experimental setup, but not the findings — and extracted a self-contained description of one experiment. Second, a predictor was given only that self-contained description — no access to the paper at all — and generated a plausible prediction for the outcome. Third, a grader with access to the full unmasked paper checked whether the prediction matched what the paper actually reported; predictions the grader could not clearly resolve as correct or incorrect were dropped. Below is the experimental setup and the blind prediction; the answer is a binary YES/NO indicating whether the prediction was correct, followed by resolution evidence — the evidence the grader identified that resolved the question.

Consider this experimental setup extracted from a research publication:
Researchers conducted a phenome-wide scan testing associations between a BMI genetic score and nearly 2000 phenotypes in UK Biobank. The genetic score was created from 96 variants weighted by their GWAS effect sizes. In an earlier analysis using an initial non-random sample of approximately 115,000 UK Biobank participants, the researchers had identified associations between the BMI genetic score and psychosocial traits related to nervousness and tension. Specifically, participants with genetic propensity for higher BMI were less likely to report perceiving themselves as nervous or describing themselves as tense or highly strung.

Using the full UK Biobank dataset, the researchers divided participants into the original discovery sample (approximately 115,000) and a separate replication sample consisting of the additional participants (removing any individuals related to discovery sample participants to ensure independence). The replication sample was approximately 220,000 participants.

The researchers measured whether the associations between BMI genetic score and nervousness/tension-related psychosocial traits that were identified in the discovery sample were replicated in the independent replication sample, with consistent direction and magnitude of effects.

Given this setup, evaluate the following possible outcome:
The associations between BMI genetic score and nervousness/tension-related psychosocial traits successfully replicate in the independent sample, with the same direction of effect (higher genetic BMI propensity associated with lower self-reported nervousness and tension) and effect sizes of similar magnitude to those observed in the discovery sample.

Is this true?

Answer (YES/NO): YES